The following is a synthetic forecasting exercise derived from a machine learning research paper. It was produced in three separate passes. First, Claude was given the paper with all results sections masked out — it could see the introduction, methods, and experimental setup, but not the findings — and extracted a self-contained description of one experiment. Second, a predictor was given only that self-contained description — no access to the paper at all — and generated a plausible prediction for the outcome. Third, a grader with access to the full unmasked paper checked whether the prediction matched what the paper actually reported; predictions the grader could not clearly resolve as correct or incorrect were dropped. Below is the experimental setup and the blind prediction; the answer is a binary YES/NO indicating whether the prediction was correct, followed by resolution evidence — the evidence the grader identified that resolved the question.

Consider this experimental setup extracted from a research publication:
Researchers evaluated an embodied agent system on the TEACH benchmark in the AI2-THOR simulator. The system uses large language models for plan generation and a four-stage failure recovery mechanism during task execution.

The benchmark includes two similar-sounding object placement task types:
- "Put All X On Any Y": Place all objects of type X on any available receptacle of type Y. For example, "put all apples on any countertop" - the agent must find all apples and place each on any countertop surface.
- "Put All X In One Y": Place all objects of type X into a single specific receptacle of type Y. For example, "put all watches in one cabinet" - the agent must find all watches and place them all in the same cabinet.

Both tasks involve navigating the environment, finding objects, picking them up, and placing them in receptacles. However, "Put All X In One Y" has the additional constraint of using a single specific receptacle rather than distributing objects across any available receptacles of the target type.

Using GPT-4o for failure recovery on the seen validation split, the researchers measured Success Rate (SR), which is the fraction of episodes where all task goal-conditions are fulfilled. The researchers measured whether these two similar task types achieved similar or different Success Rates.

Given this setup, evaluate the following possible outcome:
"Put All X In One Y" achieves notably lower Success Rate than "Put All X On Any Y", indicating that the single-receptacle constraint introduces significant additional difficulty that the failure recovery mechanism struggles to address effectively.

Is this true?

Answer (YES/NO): YES